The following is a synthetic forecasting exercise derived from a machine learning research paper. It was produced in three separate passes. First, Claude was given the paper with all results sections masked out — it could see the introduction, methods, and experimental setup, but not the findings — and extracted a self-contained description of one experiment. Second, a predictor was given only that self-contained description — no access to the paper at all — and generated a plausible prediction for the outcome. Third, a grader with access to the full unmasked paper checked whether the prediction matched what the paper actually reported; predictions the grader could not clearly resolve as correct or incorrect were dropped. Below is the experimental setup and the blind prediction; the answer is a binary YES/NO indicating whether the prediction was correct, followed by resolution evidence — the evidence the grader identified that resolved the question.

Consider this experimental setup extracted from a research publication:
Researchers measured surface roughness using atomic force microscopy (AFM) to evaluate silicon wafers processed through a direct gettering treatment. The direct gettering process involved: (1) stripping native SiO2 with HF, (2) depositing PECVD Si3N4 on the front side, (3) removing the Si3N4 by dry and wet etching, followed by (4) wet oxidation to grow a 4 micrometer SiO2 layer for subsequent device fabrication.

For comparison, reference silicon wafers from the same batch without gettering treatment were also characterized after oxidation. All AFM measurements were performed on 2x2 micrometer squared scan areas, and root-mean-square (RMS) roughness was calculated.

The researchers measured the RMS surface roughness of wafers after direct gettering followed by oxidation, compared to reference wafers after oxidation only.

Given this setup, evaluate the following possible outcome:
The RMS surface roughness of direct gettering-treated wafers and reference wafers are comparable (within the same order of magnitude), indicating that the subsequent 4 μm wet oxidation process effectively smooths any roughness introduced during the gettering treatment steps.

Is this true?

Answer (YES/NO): NO